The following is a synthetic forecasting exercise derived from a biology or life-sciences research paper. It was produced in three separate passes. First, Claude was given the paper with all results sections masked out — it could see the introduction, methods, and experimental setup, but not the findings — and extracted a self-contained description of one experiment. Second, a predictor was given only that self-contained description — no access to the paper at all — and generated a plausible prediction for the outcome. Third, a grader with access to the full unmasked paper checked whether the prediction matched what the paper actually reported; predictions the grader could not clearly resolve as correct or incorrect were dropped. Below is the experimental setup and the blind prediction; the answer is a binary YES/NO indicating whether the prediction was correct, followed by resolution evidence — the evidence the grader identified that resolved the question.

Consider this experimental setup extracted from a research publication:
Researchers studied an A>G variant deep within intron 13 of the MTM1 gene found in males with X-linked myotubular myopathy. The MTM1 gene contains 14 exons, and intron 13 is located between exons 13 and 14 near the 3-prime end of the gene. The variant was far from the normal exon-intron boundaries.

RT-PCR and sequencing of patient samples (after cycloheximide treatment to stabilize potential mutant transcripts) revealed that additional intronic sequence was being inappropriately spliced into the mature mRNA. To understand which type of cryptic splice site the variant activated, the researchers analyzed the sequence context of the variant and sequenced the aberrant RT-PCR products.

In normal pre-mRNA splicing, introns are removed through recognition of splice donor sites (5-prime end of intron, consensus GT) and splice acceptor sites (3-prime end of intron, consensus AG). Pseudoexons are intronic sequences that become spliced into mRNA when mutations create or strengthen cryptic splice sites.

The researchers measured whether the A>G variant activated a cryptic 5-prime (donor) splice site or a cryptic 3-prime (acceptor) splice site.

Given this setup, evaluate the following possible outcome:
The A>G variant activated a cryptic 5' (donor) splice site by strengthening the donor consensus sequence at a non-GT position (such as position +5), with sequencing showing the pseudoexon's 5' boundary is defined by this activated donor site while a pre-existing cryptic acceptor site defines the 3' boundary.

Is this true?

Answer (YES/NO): NO